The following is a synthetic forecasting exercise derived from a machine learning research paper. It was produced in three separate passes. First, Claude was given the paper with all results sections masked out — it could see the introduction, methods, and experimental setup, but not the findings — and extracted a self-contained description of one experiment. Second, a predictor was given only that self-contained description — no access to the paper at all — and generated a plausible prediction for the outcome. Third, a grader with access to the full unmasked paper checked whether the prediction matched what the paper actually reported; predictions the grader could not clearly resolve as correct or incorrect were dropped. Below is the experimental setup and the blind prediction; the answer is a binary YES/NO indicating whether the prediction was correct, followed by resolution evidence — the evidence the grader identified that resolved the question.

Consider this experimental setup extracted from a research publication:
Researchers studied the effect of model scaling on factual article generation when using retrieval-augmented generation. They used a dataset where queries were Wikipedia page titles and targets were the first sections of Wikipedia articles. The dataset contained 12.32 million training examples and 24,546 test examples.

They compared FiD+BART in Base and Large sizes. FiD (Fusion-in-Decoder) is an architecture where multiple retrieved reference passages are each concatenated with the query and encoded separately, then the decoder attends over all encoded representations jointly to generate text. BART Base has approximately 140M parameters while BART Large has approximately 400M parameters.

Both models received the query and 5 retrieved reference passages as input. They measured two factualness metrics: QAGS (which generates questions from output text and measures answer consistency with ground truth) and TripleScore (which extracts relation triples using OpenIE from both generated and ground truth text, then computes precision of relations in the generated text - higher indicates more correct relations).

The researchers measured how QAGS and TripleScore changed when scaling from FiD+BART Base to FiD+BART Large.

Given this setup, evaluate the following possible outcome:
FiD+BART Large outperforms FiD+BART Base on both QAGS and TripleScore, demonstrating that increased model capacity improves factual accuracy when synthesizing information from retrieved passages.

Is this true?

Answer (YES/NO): NO